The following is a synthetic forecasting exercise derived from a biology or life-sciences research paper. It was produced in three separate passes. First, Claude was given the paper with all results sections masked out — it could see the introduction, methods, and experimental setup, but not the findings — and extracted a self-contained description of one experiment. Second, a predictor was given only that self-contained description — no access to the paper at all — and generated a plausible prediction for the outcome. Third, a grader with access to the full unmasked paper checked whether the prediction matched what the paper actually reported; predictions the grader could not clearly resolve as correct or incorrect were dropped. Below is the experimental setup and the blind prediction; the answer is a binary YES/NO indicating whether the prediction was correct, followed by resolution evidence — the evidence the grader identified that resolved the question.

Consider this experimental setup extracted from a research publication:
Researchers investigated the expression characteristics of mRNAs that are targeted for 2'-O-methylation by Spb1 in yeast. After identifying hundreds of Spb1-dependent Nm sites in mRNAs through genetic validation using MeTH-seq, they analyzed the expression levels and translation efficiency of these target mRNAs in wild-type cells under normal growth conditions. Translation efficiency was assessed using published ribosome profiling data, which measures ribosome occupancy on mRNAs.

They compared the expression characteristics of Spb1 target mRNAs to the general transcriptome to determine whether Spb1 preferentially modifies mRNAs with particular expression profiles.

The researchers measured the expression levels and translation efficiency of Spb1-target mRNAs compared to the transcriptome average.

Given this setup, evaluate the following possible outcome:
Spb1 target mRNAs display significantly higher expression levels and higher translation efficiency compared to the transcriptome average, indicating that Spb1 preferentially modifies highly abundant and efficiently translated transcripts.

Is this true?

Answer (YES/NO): YES